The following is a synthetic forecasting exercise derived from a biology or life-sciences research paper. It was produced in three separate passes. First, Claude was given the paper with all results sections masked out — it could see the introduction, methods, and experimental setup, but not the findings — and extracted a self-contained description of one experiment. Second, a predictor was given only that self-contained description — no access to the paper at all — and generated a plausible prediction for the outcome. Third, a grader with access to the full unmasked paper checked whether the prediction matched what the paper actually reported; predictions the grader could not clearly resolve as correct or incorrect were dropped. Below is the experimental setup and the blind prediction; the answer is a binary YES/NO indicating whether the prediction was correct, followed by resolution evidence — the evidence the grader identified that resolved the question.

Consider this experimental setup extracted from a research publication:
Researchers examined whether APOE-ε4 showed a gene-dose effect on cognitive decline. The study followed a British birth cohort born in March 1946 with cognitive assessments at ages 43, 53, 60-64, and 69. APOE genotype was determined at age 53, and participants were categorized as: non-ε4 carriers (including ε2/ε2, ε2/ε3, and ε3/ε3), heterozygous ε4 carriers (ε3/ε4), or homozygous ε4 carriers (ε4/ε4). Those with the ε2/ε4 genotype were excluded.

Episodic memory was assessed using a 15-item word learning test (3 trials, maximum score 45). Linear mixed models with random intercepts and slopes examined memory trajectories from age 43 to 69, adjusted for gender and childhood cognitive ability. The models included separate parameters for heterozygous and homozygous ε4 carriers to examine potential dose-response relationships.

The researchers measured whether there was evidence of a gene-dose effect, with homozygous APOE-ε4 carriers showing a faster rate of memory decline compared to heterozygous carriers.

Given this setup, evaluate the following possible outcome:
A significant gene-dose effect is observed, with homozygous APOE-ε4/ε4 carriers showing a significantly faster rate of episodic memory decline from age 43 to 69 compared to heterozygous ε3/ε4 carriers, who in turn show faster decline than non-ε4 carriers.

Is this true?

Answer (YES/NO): NO